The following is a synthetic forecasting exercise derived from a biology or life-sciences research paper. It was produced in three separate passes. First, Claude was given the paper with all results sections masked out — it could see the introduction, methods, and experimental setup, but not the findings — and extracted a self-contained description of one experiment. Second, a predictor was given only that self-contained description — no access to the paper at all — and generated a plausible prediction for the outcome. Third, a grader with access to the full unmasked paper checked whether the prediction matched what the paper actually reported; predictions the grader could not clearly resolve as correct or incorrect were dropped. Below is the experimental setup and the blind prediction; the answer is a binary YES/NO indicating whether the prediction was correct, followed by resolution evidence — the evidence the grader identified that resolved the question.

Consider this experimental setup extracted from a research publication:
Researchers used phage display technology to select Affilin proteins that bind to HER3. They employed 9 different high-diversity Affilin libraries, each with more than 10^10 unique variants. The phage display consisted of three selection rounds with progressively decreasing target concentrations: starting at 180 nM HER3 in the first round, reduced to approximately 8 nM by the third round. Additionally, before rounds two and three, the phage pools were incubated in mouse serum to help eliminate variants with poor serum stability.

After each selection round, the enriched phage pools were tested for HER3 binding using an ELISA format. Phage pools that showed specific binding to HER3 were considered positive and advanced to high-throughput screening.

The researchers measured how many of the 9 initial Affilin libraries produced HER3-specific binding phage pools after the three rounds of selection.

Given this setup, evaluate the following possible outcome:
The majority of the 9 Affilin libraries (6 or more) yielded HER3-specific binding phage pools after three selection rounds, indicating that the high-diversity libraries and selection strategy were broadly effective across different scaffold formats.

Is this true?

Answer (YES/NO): YES